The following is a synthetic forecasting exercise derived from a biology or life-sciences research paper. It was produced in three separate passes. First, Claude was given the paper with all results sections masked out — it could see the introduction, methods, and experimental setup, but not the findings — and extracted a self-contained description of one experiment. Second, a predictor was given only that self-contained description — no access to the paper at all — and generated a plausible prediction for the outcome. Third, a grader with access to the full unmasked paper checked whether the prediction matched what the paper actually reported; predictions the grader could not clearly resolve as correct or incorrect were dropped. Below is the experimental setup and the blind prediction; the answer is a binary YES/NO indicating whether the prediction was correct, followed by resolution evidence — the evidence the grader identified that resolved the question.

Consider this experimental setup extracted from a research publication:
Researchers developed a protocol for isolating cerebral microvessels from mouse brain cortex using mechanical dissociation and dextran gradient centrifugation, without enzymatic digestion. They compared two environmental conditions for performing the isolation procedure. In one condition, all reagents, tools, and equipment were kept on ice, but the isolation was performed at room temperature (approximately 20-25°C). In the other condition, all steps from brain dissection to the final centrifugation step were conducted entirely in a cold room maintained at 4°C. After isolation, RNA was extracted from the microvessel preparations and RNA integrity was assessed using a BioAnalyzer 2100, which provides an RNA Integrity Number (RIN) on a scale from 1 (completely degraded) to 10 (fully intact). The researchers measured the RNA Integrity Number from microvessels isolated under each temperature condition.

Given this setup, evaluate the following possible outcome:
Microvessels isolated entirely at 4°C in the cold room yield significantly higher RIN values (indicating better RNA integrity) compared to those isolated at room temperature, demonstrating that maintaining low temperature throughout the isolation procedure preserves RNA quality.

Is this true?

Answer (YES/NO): YES